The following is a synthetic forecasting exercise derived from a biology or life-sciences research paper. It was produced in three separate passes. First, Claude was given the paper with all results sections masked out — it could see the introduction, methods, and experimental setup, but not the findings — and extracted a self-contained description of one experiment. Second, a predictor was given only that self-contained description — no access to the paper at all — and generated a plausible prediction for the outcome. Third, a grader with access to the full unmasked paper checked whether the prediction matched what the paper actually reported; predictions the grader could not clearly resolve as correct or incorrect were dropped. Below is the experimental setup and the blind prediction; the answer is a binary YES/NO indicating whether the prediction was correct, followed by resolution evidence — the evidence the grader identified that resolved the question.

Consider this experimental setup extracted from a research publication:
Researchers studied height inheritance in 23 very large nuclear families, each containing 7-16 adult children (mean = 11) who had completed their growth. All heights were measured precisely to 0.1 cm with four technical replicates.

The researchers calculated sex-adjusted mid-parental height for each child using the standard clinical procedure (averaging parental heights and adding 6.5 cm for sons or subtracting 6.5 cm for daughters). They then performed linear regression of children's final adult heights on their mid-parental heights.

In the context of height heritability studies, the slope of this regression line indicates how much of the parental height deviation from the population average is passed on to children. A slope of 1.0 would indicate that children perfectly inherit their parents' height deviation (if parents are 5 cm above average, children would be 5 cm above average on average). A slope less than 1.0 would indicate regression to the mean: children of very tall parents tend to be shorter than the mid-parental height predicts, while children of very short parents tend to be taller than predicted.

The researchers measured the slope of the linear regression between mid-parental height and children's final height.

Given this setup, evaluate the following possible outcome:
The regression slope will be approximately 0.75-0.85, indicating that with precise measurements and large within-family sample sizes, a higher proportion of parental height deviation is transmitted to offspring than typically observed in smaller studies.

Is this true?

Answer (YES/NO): NO